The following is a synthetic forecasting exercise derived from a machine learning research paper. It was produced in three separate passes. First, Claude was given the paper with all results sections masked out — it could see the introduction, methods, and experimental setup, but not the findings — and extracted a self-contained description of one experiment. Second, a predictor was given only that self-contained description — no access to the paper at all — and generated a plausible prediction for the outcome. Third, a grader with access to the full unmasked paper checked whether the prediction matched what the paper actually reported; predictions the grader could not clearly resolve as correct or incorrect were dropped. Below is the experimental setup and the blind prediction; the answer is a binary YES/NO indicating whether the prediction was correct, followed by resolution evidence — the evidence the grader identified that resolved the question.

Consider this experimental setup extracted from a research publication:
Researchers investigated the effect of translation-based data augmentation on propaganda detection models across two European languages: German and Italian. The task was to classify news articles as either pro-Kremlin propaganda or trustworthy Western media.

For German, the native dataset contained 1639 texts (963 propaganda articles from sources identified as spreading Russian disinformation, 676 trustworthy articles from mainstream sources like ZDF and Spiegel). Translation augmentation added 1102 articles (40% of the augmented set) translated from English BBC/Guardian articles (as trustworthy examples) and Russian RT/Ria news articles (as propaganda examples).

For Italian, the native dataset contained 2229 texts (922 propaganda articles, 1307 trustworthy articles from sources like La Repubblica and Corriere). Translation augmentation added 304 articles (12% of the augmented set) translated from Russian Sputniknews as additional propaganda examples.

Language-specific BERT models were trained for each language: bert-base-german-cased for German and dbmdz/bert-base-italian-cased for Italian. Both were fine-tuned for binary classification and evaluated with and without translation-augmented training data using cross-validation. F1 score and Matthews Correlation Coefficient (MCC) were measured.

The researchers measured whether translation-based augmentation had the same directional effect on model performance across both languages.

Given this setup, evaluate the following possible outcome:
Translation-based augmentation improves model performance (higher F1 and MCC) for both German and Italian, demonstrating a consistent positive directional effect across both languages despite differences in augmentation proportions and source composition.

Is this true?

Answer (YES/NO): NO